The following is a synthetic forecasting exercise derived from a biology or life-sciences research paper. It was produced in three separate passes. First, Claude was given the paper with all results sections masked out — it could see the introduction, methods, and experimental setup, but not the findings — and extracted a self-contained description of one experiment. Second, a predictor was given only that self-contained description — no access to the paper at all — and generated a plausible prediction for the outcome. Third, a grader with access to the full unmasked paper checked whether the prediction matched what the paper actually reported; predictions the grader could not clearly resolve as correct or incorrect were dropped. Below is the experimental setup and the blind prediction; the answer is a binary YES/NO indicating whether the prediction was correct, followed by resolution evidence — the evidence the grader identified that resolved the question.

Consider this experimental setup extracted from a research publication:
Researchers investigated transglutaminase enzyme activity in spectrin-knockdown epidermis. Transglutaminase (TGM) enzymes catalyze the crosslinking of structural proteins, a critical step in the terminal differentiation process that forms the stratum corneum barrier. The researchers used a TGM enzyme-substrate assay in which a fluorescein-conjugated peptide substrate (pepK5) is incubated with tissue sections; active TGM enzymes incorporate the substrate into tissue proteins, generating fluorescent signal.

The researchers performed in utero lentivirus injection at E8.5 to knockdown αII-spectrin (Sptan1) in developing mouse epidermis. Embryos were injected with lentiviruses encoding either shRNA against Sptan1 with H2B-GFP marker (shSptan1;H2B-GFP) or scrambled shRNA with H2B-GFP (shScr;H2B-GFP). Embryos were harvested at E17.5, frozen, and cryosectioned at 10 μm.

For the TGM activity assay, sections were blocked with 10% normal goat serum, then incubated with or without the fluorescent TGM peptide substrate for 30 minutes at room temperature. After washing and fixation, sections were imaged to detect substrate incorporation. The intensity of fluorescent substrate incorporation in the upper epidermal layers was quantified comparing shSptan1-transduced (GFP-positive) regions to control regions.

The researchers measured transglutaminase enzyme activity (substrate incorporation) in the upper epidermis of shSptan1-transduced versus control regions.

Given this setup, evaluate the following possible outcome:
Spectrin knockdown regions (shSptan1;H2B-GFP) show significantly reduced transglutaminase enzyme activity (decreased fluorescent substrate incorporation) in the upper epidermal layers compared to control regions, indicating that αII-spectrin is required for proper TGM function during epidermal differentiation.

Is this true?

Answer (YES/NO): YES